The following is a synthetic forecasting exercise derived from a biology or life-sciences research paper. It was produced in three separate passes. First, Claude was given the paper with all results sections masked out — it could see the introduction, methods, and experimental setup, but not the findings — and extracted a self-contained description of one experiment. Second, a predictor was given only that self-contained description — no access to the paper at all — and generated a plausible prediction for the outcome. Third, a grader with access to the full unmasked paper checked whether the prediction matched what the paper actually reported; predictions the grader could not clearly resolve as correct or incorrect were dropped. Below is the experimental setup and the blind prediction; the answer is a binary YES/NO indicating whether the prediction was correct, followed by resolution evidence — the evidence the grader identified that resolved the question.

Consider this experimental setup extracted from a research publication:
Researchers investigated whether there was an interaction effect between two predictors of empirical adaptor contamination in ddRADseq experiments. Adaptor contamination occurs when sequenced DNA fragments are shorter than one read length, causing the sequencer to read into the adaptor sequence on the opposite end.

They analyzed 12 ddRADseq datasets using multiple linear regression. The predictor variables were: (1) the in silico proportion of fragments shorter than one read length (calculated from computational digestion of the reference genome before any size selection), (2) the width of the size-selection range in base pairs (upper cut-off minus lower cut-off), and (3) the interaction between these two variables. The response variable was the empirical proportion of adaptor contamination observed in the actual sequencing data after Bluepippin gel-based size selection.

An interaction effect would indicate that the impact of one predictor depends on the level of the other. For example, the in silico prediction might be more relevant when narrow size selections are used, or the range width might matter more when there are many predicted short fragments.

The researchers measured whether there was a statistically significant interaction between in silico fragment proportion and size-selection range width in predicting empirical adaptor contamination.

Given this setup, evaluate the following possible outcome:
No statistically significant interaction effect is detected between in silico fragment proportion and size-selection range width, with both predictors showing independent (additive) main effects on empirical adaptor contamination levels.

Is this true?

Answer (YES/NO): NO